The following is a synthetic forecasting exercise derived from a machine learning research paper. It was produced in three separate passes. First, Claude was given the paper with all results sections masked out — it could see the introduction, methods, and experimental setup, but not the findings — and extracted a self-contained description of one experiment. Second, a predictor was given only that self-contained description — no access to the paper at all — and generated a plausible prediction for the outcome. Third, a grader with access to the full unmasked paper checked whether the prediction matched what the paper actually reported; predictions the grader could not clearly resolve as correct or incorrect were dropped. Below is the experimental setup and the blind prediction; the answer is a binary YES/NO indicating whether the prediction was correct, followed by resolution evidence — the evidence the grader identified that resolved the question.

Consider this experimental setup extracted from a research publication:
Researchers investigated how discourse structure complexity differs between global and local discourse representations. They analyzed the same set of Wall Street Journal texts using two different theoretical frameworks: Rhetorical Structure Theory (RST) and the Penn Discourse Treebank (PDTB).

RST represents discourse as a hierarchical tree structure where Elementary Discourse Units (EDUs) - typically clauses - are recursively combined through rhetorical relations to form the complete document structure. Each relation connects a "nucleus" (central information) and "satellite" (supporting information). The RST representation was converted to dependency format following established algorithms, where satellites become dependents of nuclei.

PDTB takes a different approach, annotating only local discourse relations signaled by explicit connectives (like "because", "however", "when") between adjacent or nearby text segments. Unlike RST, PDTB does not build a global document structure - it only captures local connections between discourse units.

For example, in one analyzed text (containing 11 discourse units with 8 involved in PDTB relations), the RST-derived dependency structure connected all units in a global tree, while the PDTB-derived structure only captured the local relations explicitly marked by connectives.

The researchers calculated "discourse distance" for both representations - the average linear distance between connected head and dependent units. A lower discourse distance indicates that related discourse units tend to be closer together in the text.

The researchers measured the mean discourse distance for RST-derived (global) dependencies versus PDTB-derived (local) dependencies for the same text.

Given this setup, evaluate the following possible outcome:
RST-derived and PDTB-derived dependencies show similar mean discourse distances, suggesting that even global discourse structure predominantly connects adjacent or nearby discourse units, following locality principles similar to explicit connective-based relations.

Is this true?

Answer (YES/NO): NO